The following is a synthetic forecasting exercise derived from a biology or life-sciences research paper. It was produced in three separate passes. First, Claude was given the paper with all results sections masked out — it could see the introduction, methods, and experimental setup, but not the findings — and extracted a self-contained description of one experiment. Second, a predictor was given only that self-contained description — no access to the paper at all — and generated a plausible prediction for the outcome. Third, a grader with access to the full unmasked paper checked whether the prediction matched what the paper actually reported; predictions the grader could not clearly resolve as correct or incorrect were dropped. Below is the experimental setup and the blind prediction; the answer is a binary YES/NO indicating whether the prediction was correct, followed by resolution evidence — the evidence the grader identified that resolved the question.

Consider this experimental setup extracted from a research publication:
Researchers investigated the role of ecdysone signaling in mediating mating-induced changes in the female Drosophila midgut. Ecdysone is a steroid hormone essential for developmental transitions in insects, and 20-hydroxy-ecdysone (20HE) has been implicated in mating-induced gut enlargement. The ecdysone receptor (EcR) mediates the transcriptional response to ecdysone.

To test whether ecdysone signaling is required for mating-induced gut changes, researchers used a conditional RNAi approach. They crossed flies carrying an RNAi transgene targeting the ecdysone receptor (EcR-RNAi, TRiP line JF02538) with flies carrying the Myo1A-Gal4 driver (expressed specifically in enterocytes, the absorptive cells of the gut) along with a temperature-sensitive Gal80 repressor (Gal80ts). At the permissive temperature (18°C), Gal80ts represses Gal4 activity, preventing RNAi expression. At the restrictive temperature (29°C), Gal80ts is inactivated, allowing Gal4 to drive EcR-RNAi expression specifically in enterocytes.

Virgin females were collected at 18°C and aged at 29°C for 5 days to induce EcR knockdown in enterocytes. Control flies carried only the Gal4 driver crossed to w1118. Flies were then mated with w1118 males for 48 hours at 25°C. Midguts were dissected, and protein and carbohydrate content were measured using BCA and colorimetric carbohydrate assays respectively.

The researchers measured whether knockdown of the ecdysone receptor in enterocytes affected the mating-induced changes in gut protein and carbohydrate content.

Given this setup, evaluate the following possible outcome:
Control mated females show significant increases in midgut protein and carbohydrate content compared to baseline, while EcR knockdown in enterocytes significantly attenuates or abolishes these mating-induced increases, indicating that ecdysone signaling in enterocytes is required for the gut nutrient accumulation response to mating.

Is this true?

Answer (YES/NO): NO